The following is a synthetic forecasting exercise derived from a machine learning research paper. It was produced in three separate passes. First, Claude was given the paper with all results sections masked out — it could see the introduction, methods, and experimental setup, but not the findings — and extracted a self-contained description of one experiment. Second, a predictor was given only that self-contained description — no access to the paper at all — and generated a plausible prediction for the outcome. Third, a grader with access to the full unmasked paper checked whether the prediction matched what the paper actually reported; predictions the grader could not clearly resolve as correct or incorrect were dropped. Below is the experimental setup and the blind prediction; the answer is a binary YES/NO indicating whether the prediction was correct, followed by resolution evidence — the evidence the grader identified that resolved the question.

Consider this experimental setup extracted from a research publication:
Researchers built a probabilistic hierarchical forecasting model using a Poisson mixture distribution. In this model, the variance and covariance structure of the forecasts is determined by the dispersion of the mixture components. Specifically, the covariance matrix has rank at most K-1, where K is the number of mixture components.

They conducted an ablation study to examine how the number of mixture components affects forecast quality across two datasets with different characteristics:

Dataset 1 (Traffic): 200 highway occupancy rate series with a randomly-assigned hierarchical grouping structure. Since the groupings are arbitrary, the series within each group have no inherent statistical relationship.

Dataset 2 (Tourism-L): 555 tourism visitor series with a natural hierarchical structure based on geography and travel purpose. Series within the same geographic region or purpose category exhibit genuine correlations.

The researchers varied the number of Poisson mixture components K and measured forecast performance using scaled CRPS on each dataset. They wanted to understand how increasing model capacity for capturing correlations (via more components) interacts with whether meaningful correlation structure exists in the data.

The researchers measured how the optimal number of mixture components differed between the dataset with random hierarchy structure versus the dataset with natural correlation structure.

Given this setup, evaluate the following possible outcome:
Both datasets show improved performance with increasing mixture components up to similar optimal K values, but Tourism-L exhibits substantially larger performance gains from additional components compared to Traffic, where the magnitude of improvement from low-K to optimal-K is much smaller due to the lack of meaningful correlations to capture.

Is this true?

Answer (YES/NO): NO